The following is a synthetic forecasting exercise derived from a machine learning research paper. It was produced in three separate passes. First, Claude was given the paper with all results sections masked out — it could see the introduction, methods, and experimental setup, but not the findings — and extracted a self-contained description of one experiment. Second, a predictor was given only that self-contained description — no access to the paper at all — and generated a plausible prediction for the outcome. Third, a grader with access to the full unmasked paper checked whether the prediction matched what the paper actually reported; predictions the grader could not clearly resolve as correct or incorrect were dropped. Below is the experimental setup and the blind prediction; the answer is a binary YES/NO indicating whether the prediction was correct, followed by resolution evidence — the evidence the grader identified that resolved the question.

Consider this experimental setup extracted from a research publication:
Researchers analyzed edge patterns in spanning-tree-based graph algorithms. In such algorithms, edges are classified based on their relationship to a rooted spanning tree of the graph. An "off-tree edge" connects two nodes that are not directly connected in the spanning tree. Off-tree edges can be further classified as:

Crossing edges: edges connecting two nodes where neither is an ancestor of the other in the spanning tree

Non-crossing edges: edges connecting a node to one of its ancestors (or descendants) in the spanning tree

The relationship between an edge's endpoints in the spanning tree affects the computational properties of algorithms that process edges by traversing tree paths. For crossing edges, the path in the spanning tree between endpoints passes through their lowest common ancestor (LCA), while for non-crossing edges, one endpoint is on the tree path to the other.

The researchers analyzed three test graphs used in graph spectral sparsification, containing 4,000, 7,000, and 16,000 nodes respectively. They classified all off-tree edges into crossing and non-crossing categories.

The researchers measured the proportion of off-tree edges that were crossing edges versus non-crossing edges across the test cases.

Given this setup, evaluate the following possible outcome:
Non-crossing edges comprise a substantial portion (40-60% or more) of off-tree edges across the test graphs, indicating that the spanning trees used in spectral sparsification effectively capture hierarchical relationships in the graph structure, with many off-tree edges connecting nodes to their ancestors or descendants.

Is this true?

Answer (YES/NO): NO